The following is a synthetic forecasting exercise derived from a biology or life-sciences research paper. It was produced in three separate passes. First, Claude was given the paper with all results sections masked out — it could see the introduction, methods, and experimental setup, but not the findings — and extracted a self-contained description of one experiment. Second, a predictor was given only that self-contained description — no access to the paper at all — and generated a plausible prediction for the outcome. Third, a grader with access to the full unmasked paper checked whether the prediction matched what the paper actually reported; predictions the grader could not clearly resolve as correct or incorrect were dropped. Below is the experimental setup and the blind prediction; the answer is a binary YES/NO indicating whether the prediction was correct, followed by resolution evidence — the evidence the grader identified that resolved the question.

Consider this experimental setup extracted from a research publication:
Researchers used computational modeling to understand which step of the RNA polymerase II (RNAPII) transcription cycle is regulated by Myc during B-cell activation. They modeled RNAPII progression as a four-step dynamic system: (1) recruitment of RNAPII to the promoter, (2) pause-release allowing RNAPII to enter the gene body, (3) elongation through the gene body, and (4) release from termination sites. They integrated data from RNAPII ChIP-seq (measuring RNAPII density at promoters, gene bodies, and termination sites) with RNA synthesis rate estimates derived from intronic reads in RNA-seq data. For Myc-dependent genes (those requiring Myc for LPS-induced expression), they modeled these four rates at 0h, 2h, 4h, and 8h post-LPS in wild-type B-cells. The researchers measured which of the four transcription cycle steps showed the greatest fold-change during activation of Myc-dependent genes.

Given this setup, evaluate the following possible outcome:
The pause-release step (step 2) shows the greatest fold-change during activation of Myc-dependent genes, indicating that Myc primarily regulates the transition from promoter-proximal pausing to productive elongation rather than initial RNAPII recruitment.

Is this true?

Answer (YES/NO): NO